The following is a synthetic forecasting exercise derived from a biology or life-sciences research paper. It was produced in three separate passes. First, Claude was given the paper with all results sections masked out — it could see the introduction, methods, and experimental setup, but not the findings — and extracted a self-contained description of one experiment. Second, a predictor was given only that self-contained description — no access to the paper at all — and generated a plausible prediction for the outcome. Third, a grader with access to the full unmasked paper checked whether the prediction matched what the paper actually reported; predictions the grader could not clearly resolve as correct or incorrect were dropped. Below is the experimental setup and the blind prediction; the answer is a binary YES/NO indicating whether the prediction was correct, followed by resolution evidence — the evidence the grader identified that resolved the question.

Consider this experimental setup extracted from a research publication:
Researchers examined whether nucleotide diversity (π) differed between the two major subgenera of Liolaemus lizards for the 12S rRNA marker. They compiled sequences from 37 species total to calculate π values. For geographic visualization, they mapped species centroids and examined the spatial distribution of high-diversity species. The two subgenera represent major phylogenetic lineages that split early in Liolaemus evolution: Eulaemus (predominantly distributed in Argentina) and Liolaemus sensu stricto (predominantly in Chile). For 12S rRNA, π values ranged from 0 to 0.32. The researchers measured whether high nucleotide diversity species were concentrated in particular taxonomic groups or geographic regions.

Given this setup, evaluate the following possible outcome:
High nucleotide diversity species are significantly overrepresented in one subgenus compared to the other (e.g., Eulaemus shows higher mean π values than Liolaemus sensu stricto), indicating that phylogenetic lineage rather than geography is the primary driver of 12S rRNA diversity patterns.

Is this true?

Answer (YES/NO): NO